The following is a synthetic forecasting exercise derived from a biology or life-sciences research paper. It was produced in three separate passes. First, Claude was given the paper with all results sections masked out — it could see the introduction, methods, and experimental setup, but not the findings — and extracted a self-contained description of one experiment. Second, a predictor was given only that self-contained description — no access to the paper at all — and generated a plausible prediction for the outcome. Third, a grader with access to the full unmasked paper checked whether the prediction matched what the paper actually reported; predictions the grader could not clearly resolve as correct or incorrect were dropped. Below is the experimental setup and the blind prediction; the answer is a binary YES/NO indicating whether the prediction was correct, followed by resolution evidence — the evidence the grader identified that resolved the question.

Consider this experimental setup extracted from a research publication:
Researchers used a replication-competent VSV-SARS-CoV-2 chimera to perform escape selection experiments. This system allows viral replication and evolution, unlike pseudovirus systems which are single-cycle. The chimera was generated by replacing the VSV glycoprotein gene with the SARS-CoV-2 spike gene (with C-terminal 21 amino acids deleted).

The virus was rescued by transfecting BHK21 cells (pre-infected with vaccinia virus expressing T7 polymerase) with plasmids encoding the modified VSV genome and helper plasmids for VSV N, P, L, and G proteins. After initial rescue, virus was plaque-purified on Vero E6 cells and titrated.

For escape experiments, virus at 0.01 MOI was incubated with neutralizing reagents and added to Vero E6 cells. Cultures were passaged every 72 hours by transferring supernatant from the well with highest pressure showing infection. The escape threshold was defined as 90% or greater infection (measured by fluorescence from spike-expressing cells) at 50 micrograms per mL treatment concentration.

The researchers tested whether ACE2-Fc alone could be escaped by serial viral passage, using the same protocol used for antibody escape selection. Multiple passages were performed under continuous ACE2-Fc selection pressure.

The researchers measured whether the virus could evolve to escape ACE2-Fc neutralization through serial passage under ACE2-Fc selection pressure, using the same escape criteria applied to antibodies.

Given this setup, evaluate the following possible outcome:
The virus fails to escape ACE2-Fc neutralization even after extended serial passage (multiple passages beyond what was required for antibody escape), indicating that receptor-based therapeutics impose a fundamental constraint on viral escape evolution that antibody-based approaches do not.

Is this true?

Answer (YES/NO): YES